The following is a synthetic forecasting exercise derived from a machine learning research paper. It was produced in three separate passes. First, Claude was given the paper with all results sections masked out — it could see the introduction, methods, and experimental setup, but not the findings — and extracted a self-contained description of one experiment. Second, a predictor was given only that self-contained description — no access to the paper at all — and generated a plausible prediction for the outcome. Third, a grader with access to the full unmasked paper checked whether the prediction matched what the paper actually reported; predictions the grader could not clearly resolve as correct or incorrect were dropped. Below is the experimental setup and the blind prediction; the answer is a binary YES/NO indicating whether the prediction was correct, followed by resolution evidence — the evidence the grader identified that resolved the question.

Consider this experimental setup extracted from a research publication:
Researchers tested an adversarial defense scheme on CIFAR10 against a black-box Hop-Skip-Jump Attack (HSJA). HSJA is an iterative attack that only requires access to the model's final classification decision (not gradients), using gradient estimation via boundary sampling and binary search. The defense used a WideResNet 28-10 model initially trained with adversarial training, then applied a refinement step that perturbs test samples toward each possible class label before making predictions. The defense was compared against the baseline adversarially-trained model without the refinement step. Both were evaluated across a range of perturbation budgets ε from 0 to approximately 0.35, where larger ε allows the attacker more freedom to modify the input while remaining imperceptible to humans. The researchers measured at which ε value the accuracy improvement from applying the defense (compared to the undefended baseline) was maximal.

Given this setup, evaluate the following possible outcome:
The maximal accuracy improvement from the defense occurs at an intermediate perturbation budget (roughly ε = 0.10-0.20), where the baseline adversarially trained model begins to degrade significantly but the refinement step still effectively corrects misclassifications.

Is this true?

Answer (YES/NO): YES